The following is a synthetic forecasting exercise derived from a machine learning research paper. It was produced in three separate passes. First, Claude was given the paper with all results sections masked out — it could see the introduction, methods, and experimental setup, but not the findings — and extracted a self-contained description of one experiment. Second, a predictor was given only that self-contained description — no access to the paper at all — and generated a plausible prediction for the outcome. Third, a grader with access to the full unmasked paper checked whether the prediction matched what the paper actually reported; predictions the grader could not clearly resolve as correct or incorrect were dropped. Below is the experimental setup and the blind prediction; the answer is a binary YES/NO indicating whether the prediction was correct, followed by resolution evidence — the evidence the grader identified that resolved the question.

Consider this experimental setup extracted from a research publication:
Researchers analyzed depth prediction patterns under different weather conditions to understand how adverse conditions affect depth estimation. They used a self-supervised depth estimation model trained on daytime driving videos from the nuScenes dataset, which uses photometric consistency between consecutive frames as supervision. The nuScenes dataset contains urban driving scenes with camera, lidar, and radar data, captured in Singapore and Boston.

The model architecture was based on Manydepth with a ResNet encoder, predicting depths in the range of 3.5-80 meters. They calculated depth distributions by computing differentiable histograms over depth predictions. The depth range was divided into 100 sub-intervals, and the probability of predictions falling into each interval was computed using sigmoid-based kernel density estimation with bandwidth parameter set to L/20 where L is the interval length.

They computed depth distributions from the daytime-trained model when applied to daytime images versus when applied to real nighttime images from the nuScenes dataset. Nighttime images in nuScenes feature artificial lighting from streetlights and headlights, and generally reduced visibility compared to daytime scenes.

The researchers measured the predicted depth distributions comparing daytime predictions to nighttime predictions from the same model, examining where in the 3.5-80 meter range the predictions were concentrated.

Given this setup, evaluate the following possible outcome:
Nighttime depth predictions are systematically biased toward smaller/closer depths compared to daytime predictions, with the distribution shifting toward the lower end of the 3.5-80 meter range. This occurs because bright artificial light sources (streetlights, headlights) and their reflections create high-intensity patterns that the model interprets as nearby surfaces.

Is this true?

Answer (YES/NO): NO